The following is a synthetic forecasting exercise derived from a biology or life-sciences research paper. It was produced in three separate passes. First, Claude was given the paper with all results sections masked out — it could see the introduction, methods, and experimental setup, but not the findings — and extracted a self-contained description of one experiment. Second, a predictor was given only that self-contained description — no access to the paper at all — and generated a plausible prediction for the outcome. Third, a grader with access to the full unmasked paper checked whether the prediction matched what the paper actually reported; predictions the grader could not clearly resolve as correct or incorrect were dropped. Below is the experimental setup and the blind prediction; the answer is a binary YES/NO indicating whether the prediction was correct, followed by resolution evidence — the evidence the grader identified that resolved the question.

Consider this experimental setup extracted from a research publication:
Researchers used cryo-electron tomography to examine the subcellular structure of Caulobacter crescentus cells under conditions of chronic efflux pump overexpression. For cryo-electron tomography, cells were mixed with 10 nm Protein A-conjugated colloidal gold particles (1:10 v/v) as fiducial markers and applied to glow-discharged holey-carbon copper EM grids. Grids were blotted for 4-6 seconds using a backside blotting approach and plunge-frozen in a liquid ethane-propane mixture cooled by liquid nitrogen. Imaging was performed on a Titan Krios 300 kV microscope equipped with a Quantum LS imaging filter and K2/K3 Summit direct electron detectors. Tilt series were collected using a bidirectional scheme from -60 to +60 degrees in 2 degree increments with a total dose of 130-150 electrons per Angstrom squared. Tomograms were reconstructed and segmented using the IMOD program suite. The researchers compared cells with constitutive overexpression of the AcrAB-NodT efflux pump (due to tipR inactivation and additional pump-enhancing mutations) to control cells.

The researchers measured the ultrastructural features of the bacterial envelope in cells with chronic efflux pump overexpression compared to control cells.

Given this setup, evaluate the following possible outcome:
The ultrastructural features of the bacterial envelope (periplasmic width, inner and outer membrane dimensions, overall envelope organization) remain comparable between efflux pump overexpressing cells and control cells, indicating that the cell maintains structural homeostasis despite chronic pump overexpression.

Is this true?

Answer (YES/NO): NO